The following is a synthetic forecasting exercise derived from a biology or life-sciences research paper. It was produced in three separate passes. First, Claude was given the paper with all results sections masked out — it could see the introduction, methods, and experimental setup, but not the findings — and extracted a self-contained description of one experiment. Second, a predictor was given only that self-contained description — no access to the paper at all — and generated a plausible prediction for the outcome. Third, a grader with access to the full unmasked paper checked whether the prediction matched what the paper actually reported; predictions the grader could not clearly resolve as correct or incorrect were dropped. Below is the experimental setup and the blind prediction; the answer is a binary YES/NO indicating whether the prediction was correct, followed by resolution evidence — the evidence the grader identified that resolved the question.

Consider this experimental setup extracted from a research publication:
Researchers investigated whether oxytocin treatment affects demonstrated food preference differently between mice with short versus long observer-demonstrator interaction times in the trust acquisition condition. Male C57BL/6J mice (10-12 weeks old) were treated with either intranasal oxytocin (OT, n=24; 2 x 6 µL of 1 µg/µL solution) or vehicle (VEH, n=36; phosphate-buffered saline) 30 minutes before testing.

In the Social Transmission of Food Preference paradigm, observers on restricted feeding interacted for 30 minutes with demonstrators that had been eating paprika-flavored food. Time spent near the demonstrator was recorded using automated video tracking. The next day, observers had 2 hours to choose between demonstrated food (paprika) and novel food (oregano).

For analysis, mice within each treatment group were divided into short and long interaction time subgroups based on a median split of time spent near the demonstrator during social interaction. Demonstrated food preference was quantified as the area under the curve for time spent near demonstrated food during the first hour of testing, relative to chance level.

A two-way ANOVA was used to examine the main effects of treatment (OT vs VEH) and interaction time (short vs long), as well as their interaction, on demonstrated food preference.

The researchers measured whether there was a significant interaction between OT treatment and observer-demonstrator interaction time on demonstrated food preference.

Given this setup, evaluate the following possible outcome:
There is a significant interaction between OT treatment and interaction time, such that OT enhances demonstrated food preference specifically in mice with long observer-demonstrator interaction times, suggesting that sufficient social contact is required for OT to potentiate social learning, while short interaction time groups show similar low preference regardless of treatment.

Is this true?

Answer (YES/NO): NO